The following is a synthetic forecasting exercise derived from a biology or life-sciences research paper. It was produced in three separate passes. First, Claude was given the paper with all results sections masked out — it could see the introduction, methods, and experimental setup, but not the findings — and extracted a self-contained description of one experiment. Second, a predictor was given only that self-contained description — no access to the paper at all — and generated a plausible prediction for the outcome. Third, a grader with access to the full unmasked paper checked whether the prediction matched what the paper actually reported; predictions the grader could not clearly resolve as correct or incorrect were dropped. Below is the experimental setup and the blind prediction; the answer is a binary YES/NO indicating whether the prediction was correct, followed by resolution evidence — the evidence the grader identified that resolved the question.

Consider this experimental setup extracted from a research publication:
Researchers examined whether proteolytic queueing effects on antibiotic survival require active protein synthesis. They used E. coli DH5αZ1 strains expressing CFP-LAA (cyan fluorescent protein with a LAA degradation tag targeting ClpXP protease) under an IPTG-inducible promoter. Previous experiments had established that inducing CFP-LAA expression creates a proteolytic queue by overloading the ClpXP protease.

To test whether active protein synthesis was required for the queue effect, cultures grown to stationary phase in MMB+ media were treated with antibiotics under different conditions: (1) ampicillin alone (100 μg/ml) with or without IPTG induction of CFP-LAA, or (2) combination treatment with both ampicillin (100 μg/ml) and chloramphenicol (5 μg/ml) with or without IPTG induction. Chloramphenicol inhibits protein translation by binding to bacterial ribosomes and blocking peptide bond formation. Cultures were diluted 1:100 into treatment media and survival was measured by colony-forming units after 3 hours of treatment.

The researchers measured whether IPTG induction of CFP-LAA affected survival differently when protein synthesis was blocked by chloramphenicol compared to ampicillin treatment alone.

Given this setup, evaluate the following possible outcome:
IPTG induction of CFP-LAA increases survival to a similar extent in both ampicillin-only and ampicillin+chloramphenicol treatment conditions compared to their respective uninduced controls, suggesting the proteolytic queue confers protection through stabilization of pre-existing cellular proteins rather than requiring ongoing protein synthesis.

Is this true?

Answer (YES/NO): NO